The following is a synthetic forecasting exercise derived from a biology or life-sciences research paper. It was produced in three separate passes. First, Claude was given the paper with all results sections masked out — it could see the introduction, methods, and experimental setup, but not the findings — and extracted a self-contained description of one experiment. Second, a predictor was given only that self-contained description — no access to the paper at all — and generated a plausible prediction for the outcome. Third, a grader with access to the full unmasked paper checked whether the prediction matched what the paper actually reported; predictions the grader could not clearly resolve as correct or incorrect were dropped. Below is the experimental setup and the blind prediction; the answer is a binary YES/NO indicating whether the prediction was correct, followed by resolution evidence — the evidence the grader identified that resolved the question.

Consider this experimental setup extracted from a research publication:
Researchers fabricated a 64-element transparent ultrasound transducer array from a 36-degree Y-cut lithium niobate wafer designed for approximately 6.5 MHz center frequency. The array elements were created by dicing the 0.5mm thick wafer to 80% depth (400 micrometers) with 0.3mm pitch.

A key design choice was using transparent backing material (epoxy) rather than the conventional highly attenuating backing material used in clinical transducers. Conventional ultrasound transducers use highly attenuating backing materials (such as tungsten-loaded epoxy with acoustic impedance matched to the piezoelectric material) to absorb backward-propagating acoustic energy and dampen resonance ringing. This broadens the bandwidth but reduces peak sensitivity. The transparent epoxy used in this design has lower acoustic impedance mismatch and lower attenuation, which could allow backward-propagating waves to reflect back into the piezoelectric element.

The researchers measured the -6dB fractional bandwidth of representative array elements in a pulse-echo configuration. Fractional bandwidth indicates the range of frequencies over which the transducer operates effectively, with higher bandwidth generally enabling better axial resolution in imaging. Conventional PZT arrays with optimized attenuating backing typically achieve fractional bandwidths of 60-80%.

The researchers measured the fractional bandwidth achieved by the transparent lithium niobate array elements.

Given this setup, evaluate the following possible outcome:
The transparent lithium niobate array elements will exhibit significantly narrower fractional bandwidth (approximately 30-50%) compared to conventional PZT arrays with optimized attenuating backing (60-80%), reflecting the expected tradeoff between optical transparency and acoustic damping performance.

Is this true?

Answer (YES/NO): NO